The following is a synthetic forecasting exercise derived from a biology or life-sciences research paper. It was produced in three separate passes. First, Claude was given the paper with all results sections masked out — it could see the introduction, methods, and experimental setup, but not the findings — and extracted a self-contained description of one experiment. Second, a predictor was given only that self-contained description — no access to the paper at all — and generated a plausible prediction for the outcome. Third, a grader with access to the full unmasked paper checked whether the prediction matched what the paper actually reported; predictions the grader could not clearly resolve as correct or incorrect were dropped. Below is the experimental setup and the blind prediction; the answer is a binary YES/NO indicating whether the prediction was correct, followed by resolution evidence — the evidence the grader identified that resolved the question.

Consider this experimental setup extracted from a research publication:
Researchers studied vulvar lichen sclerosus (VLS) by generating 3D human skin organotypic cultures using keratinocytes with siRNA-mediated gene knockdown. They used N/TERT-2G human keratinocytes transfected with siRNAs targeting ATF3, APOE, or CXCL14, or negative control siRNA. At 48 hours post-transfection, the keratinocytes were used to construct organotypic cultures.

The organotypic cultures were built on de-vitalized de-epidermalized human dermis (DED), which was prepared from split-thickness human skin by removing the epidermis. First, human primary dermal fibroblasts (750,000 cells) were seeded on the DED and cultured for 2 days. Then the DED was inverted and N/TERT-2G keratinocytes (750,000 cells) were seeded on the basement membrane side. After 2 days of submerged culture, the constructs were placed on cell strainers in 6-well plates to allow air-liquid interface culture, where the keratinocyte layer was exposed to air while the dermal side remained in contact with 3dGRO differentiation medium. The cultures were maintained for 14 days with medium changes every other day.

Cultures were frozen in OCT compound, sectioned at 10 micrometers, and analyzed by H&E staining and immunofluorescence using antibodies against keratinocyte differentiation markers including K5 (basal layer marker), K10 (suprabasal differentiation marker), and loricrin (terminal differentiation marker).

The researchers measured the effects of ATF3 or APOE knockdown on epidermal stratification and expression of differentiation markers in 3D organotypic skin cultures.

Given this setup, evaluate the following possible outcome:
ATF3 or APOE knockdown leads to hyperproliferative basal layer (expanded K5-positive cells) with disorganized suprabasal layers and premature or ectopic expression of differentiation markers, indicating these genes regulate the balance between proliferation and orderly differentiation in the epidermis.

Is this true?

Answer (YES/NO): NO